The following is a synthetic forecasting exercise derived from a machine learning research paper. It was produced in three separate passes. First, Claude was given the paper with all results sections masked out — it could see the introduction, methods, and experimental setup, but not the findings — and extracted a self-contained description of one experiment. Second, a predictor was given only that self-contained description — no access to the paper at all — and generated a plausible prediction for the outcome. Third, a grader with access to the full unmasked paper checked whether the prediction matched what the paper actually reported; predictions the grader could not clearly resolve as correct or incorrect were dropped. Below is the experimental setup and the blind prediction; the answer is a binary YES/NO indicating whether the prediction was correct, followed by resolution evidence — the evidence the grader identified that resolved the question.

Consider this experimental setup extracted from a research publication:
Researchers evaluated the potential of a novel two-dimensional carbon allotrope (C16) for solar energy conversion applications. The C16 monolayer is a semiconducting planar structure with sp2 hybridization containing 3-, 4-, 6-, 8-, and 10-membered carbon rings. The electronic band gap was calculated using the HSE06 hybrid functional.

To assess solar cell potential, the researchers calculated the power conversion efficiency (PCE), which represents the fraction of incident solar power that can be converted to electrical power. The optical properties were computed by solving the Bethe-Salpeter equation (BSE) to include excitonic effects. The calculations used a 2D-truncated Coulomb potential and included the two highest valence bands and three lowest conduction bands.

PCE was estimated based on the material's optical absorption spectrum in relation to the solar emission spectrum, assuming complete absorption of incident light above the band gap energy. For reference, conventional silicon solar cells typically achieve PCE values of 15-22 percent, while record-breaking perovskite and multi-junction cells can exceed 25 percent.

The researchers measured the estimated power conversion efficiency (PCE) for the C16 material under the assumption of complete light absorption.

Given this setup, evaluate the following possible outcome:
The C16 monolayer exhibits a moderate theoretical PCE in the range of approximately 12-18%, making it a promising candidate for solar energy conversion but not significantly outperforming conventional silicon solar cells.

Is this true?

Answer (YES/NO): YES